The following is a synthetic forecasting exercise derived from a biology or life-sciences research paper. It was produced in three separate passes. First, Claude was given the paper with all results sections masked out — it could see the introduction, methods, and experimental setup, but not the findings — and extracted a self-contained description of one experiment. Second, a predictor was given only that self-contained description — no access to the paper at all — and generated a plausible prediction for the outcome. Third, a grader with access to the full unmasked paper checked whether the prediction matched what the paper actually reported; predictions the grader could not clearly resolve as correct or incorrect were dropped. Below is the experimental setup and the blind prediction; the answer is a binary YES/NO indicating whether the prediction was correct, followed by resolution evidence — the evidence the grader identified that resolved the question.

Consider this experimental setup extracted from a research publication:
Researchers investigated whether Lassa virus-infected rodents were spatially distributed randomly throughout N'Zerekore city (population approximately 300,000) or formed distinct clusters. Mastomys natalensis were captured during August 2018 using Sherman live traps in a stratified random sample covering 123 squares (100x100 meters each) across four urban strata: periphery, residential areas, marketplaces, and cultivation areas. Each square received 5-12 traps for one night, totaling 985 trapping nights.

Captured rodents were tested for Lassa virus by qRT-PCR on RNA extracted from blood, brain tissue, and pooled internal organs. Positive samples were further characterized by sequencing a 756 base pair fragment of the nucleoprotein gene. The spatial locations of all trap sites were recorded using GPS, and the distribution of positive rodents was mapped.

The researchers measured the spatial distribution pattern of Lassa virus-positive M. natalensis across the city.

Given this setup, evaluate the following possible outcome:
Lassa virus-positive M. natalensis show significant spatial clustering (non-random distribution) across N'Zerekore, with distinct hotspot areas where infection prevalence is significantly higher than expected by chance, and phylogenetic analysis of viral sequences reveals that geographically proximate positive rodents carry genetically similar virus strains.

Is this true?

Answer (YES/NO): NO